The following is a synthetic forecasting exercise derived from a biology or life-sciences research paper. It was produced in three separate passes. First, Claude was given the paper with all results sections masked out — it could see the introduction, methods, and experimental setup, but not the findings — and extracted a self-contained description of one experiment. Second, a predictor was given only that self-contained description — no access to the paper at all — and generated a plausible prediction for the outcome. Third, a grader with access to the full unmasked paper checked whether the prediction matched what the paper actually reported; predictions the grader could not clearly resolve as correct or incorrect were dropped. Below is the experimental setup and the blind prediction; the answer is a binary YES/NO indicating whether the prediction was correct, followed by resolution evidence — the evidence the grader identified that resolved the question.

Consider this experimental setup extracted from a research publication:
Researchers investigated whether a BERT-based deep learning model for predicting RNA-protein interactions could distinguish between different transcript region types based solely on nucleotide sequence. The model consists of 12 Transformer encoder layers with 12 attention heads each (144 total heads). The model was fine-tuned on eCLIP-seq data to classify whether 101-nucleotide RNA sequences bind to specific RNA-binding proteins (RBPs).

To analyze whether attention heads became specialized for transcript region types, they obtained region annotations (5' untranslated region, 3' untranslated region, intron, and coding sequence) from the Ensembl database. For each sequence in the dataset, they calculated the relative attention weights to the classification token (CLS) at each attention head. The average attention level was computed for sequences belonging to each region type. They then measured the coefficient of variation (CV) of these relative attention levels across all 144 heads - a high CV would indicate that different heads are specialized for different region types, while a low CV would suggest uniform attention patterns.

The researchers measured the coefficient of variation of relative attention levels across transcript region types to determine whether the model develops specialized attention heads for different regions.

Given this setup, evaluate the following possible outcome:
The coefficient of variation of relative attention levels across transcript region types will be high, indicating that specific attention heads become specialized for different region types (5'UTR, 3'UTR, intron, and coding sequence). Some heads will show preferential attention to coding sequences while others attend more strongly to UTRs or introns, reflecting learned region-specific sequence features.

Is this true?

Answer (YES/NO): YES